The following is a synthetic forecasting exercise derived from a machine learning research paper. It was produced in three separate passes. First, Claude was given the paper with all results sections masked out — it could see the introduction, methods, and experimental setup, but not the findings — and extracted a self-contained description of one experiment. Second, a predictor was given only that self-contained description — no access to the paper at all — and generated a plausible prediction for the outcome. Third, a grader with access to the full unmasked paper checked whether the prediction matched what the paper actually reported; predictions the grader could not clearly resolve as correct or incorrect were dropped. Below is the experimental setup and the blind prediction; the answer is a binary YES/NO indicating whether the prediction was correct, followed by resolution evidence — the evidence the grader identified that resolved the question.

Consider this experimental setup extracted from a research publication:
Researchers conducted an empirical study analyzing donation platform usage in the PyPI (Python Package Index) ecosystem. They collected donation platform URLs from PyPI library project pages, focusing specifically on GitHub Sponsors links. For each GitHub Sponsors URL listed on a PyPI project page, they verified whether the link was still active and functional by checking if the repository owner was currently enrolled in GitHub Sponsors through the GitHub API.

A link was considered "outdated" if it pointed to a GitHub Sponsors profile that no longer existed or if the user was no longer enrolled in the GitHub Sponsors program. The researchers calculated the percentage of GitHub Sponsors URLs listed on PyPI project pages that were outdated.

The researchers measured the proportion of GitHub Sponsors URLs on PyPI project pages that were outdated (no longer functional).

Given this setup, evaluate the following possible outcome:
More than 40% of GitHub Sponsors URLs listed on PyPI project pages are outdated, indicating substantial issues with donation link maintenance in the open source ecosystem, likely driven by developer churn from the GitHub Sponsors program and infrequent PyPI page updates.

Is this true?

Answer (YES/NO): NO